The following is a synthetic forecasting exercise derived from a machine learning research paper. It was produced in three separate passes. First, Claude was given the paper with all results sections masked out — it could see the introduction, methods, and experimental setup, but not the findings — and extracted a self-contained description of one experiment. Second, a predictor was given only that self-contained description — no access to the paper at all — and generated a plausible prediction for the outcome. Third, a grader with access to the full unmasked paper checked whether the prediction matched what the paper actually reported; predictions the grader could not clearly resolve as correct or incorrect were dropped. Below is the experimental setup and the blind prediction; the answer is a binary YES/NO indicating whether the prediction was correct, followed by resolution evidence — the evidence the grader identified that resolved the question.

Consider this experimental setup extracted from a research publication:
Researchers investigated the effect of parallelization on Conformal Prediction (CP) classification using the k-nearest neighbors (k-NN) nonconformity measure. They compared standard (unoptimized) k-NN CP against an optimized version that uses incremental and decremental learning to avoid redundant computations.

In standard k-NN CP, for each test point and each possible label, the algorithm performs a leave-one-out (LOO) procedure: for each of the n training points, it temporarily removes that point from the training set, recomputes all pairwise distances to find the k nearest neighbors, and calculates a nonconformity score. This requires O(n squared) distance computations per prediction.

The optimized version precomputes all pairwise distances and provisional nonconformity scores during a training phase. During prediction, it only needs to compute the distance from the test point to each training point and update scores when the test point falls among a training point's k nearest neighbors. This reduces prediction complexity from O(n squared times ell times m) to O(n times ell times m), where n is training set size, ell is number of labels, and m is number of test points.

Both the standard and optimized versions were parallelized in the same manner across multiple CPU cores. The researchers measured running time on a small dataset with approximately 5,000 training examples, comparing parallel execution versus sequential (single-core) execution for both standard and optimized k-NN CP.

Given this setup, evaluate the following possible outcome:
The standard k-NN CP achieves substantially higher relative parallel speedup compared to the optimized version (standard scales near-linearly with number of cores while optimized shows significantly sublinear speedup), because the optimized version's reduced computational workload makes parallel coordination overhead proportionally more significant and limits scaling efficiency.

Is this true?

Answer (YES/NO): NO